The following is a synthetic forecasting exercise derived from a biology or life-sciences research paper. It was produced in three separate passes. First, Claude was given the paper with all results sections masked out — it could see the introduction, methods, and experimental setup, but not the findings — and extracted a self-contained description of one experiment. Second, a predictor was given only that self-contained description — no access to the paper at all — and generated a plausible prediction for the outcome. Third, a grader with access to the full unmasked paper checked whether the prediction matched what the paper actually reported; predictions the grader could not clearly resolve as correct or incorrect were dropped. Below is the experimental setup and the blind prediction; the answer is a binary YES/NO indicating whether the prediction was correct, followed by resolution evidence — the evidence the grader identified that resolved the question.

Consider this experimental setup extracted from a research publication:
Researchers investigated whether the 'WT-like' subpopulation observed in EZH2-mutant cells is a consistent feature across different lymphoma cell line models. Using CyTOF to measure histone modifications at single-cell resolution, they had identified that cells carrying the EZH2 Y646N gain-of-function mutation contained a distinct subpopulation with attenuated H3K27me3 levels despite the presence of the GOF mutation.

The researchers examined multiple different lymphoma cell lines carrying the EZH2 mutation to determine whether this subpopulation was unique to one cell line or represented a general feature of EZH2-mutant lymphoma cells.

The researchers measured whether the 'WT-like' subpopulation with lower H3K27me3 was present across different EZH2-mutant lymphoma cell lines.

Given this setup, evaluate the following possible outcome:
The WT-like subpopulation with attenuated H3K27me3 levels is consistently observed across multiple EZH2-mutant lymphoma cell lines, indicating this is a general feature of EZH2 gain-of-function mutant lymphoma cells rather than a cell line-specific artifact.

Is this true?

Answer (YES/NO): YES